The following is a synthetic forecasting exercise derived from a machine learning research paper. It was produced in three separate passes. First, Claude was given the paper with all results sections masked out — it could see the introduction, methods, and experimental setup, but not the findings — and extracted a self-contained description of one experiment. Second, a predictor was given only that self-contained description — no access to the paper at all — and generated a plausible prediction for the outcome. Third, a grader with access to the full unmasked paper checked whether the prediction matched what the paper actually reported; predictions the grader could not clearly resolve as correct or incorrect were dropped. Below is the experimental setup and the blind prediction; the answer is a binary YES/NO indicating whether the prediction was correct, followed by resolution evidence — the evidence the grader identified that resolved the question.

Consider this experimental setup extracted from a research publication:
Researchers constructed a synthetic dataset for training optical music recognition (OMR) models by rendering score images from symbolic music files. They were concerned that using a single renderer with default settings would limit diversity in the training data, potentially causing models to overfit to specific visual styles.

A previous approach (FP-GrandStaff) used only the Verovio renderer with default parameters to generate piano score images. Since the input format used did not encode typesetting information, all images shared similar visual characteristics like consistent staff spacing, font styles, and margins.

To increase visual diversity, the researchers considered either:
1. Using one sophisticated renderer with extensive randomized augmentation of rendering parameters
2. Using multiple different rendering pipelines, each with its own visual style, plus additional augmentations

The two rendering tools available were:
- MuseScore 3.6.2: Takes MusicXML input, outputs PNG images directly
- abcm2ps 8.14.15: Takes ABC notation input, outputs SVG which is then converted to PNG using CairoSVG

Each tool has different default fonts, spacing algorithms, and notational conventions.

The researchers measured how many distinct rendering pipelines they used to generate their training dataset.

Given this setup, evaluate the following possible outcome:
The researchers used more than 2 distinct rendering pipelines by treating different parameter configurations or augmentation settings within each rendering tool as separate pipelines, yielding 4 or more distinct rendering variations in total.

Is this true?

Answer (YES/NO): NO